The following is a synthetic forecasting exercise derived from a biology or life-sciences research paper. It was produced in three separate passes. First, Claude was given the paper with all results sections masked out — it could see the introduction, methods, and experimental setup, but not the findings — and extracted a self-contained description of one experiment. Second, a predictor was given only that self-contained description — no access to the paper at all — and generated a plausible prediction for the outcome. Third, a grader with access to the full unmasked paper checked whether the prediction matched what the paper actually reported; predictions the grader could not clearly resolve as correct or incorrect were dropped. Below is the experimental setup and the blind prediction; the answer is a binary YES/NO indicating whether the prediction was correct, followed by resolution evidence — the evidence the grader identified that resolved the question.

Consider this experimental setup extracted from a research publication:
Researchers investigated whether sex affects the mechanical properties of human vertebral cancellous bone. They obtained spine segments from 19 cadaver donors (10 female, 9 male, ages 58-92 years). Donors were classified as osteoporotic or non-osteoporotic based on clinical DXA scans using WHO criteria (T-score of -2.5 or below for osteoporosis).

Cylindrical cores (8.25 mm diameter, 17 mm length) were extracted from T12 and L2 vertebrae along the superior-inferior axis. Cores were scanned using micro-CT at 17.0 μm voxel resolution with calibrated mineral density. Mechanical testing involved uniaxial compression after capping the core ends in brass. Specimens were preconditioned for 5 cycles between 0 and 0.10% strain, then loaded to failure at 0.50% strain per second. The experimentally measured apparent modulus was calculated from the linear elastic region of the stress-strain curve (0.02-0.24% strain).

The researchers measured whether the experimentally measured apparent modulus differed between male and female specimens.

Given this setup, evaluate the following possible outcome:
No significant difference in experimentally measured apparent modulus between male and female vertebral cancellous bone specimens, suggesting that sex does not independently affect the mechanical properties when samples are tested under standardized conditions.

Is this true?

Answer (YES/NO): YES